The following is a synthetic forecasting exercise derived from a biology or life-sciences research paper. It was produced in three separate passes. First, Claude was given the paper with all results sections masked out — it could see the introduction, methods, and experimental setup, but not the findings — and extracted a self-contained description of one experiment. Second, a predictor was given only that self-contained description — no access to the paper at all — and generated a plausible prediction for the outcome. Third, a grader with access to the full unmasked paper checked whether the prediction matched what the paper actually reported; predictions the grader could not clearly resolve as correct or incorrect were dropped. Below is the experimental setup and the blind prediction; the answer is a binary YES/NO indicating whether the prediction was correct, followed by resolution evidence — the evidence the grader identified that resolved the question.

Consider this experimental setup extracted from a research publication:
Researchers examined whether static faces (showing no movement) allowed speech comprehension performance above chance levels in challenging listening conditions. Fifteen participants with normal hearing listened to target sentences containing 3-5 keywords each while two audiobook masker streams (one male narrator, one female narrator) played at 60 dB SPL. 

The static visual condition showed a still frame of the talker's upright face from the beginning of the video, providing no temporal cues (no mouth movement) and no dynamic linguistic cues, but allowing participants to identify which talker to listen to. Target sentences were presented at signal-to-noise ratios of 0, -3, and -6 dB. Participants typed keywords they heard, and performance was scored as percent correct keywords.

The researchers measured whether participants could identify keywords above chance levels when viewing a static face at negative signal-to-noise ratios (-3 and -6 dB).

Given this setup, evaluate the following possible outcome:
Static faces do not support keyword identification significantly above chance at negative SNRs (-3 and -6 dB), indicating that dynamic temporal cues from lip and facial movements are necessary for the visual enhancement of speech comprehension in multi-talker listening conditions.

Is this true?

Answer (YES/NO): YES